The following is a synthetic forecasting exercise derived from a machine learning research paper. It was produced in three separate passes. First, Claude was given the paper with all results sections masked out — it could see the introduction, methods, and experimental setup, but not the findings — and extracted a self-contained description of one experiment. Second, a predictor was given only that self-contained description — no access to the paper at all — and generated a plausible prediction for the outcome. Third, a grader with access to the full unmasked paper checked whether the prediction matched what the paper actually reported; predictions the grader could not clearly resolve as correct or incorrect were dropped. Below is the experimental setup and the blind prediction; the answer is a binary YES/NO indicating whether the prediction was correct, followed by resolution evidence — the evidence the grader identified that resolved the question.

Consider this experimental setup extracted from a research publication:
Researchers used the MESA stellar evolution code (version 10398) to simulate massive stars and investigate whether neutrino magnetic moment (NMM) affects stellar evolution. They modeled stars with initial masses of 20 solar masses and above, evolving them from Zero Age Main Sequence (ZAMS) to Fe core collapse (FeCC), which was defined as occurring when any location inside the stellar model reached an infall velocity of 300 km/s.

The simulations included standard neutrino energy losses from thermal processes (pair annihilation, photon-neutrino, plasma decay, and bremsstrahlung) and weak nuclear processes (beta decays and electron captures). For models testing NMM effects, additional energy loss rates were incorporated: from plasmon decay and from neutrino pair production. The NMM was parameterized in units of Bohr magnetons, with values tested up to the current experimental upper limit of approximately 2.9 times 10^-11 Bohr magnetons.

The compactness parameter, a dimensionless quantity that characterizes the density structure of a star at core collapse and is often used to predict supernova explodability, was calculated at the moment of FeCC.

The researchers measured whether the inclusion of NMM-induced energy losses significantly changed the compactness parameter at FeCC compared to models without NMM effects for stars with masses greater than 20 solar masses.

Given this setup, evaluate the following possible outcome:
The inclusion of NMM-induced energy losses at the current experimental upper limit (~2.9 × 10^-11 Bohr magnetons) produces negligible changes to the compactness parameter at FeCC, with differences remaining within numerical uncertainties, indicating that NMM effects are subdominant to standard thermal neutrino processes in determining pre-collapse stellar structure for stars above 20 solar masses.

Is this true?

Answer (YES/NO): YES